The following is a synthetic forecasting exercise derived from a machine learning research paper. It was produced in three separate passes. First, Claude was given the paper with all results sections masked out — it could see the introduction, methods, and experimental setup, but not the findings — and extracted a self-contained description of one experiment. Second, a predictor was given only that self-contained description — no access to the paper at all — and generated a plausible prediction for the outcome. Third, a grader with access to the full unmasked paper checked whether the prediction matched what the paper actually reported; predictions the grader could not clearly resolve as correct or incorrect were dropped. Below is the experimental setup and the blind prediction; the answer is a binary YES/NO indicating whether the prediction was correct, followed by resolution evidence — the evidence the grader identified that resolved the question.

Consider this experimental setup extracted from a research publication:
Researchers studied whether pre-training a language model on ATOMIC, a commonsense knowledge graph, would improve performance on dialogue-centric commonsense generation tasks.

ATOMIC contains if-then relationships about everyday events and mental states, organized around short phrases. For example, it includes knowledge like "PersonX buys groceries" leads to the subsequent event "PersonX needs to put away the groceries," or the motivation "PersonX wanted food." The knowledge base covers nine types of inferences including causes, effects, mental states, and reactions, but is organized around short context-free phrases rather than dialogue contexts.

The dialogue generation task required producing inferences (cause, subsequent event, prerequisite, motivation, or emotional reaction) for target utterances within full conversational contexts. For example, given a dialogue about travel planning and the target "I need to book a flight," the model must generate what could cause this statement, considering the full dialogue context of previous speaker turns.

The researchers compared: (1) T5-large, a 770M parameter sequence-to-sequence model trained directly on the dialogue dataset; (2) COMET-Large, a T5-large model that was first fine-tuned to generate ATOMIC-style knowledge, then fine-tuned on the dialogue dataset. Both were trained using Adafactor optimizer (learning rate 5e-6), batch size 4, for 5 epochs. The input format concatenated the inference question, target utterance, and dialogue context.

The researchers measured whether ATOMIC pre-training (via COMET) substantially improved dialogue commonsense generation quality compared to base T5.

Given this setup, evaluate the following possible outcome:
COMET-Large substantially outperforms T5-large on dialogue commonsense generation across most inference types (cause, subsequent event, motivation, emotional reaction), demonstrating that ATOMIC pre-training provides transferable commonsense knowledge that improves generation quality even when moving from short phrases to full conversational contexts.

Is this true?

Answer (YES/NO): NO